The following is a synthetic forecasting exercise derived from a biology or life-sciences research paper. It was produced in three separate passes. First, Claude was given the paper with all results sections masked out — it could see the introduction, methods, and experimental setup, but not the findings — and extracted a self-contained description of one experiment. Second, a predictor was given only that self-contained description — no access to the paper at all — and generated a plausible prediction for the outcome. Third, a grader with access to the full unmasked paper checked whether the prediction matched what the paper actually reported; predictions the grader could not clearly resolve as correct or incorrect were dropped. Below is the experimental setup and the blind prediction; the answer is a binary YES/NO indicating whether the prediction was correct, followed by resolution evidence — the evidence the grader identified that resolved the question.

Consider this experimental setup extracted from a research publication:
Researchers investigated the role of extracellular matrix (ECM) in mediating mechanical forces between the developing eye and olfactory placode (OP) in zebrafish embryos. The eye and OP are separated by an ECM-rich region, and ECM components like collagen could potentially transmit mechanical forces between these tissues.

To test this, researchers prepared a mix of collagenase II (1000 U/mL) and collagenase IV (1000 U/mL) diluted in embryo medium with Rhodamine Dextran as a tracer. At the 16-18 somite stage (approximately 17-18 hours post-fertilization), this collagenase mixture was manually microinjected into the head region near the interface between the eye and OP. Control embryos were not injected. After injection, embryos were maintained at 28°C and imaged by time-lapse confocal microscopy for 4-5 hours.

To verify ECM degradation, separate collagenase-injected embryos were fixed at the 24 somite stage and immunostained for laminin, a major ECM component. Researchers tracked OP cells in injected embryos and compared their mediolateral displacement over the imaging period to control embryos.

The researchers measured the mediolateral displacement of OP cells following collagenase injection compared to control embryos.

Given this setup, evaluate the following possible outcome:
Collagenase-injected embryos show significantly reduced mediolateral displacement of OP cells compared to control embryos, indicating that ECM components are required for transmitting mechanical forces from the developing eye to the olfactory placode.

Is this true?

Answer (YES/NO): YES